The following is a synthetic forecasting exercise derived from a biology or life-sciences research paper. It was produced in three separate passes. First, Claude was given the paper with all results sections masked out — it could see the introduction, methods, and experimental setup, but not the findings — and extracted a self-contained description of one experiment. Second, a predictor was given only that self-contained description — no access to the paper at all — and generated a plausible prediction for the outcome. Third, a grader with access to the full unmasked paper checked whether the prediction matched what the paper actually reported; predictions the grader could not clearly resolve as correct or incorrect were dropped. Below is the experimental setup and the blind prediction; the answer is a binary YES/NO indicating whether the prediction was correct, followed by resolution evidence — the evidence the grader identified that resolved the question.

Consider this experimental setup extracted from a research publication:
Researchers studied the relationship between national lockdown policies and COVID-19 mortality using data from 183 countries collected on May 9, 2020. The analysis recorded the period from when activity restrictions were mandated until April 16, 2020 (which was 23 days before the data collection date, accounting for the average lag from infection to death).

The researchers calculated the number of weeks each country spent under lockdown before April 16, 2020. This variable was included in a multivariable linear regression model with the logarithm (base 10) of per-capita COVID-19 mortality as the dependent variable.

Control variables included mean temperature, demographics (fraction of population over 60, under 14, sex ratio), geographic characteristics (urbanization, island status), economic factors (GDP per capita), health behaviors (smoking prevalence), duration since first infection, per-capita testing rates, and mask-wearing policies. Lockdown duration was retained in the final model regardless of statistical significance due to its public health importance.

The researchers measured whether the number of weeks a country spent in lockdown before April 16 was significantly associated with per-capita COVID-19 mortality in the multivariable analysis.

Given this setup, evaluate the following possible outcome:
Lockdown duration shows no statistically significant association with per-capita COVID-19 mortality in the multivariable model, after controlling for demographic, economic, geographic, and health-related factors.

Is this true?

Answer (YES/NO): YES